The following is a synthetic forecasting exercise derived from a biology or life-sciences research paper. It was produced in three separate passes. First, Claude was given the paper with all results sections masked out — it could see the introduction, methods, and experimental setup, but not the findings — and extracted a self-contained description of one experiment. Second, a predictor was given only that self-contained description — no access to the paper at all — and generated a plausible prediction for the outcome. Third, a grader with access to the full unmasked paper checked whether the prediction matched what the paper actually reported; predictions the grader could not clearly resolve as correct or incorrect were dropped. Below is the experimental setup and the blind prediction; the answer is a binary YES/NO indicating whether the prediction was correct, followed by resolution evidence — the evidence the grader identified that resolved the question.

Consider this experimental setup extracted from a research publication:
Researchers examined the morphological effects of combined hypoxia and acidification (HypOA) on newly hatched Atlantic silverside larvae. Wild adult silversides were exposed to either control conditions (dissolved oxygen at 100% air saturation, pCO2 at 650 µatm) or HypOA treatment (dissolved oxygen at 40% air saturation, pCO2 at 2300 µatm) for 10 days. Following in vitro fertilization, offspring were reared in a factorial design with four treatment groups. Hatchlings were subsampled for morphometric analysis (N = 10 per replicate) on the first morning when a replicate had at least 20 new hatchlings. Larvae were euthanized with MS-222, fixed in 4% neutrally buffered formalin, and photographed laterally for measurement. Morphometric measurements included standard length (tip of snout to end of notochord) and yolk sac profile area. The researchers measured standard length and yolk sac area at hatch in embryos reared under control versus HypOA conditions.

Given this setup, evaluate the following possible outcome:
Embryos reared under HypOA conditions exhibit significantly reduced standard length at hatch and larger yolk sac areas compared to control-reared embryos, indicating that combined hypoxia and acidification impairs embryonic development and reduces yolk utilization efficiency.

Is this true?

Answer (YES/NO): YES